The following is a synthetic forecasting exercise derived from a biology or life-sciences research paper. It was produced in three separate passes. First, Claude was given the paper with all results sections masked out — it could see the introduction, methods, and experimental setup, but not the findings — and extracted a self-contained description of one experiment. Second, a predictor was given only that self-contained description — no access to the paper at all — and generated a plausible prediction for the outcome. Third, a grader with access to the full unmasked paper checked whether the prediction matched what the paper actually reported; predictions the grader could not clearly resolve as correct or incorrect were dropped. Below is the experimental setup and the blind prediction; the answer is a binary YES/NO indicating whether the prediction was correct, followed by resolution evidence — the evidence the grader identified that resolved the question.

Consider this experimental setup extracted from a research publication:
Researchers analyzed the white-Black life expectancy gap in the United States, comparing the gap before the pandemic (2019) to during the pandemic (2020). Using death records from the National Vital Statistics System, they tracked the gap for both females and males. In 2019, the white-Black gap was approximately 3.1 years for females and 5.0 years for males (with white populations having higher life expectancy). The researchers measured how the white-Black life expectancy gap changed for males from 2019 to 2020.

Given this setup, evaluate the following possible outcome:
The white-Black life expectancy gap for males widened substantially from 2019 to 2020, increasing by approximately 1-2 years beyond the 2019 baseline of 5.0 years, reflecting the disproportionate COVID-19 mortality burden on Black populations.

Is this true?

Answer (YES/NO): YES